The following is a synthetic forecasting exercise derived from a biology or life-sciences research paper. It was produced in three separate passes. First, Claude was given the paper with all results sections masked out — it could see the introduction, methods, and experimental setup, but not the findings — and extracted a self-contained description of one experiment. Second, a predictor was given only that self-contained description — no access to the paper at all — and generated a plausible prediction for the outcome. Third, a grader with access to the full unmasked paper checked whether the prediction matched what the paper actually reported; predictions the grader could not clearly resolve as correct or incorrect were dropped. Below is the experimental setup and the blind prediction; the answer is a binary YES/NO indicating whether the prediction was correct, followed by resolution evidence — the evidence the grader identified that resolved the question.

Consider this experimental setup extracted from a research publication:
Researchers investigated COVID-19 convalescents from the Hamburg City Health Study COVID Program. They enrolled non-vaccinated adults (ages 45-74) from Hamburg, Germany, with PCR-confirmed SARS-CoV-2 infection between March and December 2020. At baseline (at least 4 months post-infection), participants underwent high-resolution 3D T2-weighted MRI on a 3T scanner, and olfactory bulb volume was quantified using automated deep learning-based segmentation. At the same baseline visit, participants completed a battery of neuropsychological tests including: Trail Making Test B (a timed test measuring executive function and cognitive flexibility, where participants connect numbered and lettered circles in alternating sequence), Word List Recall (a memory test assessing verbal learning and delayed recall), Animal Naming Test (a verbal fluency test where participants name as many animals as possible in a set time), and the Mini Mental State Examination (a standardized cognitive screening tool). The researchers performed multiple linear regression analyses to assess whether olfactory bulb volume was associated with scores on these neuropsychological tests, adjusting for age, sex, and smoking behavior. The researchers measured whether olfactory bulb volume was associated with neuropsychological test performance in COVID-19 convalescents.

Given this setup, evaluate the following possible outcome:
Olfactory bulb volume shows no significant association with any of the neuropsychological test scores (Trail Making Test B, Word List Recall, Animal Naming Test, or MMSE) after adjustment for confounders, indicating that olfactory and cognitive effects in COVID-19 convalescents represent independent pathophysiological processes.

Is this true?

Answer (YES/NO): YES